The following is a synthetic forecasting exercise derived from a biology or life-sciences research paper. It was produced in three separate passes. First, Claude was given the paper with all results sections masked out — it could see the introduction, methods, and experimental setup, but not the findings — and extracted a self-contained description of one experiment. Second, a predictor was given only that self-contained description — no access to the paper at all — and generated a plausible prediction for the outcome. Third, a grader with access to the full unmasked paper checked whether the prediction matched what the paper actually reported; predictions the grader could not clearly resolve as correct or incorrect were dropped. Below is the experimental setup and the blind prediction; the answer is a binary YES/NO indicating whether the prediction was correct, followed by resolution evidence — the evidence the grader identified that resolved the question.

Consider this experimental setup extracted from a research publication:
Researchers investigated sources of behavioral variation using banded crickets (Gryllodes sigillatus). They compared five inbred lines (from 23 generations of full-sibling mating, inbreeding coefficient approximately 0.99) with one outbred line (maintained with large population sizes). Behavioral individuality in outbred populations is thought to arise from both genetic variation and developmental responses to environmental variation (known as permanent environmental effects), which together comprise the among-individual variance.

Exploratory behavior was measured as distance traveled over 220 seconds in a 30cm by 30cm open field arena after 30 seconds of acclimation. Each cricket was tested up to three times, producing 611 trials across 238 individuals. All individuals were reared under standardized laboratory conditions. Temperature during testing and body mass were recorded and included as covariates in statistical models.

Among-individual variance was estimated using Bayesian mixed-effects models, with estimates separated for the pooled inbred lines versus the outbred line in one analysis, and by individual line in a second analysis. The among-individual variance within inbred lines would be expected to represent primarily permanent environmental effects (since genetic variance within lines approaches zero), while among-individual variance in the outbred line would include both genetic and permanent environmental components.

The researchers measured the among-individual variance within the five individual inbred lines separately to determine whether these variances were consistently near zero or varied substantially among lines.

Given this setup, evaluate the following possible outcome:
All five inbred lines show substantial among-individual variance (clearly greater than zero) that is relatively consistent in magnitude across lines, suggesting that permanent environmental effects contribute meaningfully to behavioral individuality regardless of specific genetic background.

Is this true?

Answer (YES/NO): NO